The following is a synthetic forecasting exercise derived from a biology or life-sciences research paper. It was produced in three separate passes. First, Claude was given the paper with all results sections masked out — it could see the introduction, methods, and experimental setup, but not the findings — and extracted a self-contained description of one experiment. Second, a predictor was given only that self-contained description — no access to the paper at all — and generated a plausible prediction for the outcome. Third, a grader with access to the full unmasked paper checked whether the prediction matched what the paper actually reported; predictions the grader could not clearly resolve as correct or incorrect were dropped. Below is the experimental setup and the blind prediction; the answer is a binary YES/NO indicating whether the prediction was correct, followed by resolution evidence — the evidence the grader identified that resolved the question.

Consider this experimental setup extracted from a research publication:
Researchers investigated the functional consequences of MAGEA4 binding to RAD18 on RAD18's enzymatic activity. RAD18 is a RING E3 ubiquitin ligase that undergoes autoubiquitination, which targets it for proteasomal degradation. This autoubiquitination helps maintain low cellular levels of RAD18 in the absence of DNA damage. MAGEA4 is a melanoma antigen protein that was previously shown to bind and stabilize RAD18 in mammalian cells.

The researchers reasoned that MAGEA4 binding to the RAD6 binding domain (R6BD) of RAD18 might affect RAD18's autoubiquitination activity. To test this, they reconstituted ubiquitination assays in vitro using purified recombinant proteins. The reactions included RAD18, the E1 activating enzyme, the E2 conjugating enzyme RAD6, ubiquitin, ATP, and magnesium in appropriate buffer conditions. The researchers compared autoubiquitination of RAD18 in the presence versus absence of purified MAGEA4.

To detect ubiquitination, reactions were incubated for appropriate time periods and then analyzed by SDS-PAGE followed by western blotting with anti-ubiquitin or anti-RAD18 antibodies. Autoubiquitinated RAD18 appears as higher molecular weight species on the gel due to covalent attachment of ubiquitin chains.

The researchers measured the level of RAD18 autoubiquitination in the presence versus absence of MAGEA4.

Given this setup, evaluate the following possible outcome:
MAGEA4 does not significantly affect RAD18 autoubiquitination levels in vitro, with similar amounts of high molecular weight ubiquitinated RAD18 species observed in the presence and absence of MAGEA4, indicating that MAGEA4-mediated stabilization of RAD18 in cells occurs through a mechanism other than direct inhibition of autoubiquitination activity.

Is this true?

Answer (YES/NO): NO